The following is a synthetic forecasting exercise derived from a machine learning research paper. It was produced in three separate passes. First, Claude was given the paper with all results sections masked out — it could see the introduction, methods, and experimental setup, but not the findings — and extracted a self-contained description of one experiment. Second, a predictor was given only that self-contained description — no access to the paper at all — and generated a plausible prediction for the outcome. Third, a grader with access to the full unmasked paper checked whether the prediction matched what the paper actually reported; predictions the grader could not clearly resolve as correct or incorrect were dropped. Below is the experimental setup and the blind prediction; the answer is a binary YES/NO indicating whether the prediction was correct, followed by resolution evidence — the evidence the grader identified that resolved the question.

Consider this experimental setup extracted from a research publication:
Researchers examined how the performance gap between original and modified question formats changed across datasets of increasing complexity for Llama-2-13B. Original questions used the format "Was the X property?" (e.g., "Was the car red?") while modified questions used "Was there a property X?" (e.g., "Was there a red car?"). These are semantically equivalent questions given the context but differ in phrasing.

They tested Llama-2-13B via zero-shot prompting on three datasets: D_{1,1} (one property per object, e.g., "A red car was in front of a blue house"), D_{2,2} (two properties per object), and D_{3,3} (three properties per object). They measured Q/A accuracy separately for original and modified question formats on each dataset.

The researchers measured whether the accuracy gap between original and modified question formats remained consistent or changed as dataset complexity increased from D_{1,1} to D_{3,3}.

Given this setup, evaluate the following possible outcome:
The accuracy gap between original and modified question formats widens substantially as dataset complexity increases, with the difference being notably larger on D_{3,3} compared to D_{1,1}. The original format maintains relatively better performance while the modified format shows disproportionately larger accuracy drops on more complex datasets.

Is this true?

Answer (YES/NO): NO